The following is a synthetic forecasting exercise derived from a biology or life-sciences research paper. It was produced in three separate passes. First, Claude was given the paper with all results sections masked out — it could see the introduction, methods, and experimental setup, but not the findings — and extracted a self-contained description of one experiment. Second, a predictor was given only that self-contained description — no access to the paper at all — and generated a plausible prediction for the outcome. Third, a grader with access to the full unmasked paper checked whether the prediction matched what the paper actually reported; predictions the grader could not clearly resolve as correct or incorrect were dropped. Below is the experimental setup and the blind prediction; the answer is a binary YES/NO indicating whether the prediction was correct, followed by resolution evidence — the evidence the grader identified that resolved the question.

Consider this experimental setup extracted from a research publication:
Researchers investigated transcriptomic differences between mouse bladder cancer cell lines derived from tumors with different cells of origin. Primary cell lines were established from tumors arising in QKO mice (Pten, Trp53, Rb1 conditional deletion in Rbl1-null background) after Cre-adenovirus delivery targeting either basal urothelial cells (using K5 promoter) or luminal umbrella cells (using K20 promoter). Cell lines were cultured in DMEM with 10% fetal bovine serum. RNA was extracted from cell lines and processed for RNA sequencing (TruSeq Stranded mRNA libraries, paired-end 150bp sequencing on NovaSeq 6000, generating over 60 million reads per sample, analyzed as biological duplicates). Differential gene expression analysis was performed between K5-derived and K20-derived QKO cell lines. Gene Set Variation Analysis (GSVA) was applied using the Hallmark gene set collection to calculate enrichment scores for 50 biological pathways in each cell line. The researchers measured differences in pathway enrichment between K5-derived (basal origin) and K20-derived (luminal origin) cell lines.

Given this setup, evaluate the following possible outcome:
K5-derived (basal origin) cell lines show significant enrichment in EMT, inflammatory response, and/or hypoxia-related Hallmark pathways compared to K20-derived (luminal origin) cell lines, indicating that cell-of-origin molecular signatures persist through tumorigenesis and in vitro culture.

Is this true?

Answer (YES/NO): NO